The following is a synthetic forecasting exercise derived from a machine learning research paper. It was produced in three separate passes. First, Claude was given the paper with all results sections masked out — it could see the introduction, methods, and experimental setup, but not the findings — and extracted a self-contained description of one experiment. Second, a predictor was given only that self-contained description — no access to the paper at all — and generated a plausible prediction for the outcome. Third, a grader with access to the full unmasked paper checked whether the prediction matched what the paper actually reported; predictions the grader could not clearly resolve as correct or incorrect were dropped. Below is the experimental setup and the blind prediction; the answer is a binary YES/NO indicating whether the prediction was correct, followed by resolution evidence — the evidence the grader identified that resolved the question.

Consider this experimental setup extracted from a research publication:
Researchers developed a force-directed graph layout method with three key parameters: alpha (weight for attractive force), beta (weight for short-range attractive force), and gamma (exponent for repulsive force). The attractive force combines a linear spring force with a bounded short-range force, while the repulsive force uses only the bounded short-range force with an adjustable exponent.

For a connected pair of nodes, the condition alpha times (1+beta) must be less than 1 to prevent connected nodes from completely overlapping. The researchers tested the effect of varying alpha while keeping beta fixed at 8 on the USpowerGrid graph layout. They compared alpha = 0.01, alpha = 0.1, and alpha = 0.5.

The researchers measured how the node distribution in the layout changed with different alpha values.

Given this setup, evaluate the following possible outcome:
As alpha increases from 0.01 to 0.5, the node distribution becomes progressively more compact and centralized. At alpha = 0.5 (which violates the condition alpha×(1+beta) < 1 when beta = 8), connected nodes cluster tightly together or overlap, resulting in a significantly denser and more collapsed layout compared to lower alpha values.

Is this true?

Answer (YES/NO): NO